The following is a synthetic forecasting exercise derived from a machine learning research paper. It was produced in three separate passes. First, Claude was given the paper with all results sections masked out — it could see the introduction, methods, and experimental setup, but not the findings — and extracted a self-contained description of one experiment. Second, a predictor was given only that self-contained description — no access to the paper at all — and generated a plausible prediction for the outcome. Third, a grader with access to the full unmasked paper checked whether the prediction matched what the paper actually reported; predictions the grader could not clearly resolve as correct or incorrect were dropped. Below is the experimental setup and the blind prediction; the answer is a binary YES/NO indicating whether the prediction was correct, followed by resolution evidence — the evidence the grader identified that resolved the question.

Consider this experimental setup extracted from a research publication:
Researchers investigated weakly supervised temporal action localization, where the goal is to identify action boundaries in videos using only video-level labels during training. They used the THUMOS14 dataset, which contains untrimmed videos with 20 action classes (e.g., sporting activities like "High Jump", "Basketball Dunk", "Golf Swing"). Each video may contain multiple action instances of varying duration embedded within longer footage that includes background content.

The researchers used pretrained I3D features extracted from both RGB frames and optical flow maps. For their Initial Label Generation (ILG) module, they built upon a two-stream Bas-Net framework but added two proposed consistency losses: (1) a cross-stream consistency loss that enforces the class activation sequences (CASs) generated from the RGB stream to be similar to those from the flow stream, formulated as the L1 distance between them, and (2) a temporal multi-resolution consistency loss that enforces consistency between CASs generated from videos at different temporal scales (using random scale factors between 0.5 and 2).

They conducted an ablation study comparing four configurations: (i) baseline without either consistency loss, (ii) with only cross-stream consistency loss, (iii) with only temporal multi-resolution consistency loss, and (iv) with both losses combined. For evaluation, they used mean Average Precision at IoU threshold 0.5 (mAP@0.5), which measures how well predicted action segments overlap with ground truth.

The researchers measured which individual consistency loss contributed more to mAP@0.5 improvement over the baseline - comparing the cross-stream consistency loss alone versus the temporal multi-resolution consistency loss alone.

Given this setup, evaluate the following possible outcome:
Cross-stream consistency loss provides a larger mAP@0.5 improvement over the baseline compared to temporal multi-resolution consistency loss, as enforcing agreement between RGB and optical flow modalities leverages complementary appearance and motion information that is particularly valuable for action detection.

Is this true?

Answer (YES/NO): NO